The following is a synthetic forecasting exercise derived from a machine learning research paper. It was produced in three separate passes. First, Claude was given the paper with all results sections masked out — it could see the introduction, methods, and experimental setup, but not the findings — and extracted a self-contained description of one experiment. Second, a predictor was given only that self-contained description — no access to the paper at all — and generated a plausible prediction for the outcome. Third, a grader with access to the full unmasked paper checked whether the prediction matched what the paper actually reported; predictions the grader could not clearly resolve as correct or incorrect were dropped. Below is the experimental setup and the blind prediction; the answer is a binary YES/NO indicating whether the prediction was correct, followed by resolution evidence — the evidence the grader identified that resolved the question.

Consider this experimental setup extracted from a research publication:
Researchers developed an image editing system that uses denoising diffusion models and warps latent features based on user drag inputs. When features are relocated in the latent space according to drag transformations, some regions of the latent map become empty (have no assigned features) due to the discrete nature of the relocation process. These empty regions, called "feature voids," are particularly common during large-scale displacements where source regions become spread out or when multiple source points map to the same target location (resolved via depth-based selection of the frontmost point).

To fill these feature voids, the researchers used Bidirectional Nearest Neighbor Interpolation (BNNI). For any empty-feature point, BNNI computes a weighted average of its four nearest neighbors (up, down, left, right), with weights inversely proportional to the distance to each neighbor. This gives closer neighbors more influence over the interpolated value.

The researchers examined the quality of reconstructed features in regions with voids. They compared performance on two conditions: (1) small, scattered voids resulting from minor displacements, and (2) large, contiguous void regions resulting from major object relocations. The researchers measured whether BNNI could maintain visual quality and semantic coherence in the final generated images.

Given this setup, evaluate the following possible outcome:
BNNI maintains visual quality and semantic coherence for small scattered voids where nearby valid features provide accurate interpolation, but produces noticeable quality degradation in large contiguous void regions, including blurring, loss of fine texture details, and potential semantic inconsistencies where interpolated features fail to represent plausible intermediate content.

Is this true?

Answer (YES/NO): YES